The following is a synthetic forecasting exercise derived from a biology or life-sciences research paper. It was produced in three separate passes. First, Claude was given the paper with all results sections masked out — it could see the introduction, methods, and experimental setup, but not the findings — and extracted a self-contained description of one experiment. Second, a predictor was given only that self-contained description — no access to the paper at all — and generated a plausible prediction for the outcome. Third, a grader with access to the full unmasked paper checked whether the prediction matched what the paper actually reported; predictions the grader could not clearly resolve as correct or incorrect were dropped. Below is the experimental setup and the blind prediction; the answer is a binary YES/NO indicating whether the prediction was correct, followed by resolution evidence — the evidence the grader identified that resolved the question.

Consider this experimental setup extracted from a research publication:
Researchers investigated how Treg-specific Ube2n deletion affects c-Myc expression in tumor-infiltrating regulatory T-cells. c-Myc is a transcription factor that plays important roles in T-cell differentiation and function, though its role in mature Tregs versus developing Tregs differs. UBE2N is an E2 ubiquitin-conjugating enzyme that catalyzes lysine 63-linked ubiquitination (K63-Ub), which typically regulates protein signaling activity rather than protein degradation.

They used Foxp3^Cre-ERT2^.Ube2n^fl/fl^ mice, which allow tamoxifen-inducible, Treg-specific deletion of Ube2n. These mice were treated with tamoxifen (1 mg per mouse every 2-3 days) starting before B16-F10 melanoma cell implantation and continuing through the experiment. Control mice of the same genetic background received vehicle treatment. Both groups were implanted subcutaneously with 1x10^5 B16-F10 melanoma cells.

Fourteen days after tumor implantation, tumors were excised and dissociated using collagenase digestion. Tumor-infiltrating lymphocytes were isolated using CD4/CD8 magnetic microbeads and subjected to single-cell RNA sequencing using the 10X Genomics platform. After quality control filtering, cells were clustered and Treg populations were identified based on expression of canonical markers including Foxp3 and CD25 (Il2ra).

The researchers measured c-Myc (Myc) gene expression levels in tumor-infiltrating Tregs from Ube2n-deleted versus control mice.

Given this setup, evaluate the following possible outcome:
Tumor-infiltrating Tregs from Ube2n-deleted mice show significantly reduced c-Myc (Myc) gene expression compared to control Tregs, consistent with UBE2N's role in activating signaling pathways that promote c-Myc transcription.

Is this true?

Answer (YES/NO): NO